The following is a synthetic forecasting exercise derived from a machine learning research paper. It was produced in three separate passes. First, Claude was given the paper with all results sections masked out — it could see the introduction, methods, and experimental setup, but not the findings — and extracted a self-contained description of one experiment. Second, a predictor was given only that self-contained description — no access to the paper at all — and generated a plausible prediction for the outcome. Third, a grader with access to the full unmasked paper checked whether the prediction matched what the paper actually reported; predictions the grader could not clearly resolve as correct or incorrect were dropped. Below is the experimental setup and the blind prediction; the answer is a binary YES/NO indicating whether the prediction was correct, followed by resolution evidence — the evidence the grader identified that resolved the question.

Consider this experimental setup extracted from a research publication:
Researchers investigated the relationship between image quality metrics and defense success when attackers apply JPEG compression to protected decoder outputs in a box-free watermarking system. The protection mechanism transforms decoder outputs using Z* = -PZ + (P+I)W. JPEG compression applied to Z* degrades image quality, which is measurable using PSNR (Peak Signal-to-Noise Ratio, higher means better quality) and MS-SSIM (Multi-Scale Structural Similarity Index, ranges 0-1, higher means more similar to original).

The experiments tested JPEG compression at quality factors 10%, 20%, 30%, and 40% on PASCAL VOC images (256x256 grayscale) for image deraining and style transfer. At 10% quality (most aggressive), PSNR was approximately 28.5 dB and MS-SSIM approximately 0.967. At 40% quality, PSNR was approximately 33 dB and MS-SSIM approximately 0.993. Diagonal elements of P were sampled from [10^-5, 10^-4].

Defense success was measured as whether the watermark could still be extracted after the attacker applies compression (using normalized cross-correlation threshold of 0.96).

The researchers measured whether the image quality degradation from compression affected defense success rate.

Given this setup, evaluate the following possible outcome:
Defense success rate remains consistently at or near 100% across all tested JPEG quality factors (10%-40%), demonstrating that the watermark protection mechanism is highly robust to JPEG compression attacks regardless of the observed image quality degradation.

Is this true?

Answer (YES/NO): YES